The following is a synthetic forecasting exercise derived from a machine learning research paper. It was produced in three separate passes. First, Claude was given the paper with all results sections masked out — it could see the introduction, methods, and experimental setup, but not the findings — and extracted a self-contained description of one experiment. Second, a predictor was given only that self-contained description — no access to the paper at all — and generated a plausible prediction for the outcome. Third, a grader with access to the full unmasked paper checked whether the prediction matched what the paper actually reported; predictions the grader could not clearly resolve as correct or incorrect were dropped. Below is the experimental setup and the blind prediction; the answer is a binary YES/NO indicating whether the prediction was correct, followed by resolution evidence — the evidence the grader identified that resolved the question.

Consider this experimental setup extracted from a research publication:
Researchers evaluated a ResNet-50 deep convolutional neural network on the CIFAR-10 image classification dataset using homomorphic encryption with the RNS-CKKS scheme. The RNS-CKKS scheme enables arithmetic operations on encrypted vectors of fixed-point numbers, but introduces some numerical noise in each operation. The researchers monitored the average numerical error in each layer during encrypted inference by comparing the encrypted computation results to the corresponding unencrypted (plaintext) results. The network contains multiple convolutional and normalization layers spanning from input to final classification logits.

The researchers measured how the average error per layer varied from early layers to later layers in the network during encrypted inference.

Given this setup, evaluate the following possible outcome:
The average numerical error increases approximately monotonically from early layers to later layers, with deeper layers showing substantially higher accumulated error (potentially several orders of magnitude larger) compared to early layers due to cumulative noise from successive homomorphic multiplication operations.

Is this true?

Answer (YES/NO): NO